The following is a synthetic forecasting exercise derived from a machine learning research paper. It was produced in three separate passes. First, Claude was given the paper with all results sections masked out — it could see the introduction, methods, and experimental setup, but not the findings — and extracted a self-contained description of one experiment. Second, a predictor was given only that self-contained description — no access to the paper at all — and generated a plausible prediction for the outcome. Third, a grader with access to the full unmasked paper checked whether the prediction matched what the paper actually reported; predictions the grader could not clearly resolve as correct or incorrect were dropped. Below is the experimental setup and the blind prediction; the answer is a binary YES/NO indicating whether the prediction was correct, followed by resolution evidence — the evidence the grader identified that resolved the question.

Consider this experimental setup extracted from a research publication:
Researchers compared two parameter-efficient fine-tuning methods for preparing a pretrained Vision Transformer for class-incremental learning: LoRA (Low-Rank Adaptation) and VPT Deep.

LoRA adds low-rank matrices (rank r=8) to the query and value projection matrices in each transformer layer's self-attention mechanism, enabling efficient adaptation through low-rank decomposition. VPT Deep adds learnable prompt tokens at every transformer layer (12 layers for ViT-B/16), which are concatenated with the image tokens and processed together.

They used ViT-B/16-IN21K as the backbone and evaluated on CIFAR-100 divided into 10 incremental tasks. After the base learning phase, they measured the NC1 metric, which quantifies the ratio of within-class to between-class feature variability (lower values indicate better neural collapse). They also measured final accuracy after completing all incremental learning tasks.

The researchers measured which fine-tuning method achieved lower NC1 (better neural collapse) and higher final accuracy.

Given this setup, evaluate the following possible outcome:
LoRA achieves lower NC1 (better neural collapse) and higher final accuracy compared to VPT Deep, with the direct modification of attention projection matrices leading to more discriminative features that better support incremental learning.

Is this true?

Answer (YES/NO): NO